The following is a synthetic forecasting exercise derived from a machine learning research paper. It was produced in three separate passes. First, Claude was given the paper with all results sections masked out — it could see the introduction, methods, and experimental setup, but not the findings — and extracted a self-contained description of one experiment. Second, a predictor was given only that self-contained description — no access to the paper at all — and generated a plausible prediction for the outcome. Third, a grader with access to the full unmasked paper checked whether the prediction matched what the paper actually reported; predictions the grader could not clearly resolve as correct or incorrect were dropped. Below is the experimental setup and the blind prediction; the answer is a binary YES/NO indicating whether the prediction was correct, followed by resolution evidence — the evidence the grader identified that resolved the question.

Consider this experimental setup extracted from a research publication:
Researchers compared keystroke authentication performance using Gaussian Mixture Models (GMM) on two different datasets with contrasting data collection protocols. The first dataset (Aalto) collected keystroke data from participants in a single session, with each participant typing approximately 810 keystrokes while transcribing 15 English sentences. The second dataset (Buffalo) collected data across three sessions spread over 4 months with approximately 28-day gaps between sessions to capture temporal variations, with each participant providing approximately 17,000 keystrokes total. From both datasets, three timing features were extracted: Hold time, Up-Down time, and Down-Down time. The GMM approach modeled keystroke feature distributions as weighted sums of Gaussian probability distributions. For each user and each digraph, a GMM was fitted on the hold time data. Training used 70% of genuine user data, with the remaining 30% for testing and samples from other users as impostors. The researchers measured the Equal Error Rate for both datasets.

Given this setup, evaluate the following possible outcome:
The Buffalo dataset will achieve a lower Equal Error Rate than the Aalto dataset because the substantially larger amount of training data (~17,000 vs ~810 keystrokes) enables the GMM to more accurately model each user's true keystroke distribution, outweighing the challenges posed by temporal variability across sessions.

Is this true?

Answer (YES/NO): NO